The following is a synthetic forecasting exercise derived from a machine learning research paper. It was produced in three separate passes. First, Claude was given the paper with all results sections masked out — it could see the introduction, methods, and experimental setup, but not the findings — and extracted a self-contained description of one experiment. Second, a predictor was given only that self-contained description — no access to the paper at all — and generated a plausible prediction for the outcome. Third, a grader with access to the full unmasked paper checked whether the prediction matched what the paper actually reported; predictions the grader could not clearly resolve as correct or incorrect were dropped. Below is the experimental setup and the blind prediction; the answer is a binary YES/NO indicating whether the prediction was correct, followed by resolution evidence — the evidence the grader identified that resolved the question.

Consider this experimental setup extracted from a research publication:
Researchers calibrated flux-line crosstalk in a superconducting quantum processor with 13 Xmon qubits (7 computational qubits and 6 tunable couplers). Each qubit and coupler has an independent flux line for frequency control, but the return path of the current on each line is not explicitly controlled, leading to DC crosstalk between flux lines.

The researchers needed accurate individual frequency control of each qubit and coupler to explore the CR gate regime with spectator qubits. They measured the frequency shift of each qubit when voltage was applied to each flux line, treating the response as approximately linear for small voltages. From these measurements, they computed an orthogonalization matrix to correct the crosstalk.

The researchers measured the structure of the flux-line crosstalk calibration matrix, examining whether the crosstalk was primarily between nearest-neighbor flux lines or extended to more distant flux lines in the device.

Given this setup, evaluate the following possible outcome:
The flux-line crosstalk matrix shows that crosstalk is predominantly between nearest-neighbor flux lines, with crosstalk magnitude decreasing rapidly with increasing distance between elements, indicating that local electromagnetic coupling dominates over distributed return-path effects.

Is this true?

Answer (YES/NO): NO